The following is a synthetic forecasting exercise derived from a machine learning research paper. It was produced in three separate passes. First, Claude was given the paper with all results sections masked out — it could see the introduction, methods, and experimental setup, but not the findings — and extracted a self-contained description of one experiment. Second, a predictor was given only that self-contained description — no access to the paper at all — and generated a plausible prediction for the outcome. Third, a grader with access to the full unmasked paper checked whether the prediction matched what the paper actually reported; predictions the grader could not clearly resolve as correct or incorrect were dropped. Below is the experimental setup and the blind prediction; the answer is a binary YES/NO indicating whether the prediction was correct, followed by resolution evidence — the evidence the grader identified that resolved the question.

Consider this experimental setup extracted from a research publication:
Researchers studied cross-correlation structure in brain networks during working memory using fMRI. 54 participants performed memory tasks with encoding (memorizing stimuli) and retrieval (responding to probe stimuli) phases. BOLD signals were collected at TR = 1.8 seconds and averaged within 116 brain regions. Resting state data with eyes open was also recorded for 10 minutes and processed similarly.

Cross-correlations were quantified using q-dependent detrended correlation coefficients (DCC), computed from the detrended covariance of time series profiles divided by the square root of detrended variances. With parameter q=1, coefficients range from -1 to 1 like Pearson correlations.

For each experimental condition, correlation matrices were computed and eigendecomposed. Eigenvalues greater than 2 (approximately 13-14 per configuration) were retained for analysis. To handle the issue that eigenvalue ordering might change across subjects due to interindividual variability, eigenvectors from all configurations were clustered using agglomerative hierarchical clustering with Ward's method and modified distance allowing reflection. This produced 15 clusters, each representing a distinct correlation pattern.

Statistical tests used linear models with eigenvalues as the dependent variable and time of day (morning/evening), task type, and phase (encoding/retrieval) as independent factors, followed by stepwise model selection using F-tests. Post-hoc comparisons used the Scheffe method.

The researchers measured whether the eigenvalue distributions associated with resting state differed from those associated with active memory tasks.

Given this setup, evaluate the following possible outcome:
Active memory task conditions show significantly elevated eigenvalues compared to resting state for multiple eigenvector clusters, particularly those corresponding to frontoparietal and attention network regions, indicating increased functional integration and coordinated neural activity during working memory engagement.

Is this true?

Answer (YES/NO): NO